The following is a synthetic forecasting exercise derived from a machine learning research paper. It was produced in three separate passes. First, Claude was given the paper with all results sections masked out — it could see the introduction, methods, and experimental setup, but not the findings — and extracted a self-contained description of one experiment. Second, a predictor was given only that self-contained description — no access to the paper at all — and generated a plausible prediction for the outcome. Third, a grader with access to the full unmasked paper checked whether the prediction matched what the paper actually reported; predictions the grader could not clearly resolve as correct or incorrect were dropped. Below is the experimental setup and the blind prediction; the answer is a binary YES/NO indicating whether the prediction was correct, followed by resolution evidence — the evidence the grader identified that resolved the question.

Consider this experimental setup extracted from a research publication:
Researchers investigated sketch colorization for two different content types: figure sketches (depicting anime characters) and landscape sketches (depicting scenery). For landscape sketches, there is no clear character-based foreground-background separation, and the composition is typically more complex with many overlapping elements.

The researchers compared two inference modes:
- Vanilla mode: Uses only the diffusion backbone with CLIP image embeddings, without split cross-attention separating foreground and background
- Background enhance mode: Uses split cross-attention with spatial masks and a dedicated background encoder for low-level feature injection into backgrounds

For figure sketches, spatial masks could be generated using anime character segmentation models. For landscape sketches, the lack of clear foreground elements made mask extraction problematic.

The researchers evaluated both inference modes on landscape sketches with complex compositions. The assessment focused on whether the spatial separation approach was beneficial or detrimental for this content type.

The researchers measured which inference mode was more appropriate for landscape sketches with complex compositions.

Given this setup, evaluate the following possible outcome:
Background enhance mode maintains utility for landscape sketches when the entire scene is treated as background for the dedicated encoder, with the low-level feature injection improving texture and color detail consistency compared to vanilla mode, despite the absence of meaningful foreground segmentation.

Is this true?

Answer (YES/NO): NO